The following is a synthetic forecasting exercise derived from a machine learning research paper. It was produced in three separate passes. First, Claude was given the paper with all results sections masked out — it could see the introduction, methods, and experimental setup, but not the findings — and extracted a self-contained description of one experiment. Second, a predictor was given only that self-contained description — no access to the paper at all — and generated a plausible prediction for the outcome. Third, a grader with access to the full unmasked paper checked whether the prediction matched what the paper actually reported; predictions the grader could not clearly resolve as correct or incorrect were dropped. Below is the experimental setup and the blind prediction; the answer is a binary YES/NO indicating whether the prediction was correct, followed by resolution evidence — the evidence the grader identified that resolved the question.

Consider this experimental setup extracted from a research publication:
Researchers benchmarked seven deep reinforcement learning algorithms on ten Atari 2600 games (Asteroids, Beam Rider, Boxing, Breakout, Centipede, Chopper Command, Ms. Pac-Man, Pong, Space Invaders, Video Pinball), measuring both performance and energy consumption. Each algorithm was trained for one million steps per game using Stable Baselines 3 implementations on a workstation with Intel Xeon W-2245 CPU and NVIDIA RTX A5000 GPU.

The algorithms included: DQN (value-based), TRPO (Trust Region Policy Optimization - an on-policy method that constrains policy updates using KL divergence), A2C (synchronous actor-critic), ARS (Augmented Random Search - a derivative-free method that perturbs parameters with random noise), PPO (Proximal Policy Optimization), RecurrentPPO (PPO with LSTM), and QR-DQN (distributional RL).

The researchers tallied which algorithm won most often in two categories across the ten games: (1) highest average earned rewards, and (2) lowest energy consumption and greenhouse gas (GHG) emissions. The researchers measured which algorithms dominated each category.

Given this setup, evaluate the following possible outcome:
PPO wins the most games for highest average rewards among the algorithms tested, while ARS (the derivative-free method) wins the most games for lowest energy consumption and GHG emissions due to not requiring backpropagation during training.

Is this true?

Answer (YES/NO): NO